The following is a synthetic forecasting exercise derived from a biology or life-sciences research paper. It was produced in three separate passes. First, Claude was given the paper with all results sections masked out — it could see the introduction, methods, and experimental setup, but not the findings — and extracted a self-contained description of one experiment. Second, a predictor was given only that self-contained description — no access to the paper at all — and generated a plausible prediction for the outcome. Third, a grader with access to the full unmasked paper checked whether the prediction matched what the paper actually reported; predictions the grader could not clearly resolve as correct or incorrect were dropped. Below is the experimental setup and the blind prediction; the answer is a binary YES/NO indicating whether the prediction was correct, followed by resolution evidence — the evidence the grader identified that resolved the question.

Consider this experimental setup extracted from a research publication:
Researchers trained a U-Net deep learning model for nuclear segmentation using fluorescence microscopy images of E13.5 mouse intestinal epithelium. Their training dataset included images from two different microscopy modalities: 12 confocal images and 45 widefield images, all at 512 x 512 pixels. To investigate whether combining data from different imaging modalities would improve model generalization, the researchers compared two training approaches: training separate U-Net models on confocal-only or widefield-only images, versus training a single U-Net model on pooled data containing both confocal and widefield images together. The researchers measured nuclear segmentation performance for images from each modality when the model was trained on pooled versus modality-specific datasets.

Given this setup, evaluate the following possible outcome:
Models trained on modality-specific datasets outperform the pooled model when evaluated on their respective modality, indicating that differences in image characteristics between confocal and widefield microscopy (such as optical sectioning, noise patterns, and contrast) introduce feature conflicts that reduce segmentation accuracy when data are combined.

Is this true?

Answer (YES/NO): YES